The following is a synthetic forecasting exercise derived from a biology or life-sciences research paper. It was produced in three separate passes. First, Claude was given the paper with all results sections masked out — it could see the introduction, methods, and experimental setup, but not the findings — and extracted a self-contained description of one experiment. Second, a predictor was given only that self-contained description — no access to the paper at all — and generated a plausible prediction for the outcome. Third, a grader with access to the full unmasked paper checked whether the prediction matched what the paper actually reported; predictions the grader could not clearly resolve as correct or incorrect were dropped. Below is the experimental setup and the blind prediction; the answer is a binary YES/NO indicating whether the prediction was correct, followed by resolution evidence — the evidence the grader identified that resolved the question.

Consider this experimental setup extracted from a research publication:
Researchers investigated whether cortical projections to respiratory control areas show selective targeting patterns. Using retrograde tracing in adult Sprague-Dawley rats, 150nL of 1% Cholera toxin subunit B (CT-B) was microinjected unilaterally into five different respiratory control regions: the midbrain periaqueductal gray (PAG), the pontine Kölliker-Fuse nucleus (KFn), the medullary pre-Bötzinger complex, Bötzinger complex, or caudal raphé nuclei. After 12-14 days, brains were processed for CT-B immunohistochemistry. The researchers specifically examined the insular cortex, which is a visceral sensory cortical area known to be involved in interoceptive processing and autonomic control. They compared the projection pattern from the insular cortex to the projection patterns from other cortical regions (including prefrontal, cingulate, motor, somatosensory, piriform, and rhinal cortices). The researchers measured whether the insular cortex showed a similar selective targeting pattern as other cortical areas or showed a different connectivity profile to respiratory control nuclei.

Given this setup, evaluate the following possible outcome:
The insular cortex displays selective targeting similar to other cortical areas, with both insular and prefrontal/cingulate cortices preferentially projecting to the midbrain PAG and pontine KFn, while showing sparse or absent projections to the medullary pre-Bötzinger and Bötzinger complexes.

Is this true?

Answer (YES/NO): NO